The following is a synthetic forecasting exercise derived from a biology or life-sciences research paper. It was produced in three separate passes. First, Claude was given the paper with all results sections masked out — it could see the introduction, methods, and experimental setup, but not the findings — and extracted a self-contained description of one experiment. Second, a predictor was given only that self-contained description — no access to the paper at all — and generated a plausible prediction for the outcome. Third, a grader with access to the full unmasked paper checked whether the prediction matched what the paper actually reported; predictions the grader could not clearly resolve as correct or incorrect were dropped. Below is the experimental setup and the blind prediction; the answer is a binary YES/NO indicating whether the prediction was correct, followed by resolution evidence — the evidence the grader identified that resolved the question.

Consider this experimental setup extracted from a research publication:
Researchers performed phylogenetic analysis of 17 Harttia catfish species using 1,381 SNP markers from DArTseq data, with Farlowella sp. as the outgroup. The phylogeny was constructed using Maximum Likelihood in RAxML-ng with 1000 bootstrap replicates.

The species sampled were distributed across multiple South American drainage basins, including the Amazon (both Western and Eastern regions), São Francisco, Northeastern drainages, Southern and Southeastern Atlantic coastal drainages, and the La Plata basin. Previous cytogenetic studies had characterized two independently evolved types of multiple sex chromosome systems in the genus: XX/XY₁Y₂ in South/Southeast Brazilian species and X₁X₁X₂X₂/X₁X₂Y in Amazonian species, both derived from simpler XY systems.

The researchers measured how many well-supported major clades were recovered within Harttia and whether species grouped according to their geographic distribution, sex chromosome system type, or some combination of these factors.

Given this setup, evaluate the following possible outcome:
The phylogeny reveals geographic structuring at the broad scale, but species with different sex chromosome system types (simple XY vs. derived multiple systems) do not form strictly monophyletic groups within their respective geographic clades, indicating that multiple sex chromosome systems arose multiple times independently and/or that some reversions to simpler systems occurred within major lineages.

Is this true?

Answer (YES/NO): NO